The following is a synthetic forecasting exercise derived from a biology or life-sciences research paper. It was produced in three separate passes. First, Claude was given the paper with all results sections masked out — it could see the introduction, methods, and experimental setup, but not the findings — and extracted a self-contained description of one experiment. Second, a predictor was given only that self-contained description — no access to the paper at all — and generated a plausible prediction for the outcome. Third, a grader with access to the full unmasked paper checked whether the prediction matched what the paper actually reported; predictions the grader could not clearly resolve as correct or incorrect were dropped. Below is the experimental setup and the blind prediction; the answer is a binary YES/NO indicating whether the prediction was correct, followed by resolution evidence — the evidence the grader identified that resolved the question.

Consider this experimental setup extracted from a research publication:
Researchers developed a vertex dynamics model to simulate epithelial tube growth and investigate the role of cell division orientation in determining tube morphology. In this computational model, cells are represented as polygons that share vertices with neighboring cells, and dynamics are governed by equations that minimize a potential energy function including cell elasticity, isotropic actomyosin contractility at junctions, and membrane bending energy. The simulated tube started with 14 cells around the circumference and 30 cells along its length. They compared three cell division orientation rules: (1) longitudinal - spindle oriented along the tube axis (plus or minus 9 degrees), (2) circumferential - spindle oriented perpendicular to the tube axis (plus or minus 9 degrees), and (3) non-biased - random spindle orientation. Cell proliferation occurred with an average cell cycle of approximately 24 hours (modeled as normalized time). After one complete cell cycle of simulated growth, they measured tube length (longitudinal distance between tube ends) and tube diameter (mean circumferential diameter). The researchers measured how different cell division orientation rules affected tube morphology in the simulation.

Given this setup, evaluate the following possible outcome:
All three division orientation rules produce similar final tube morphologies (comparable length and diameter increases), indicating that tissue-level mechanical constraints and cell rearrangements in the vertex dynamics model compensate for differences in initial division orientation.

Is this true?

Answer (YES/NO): NO